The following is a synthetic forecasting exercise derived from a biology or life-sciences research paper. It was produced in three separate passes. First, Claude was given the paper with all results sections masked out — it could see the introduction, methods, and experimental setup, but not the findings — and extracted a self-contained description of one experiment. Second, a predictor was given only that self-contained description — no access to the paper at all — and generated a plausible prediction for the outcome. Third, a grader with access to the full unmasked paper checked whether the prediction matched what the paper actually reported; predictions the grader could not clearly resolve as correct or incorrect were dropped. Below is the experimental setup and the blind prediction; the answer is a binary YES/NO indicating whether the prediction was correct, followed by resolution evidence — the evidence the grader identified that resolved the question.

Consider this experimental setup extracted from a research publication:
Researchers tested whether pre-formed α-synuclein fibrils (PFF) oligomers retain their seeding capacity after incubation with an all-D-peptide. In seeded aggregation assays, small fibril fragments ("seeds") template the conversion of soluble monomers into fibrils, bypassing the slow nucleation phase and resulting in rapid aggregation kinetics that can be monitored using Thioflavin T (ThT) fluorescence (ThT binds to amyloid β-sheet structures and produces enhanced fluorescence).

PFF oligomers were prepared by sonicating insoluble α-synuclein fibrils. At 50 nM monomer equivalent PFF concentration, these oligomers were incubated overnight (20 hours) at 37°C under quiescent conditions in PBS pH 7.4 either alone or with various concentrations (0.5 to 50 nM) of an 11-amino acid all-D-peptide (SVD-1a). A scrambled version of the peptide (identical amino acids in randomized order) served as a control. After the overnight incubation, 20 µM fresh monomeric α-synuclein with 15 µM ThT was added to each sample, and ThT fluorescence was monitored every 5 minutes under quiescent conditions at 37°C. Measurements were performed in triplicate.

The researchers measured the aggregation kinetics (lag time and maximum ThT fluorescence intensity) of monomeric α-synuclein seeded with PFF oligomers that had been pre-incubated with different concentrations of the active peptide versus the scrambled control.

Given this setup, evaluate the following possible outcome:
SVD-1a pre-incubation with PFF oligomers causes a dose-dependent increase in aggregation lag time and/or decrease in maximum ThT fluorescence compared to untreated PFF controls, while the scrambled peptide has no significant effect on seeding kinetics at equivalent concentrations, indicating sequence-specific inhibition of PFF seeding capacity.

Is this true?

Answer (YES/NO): YES